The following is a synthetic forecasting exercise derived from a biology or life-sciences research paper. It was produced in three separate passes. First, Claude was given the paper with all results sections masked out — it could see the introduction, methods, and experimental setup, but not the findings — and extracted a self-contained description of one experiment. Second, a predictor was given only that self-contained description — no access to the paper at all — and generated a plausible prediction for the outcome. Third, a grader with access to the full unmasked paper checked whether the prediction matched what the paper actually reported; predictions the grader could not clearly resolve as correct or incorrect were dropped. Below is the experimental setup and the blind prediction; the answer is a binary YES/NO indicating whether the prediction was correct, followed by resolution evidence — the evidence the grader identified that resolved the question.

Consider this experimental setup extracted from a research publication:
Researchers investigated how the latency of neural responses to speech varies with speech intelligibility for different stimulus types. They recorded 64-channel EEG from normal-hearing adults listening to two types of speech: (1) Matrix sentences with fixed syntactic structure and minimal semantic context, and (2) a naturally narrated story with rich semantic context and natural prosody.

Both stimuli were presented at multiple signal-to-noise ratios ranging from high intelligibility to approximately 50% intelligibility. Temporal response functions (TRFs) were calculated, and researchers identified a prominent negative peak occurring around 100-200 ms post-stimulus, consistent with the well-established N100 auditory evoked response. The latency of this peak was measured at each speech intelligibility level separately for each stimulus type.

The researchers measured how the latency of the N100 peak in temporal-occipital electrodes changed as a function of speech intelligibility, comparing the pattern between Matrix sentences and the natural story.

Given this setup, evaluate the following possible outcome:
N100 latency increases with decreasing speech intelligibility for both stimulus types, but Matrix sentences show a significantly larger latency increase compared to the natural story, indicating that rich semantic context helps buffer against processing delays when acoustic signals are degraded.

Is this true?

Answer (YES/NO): NO